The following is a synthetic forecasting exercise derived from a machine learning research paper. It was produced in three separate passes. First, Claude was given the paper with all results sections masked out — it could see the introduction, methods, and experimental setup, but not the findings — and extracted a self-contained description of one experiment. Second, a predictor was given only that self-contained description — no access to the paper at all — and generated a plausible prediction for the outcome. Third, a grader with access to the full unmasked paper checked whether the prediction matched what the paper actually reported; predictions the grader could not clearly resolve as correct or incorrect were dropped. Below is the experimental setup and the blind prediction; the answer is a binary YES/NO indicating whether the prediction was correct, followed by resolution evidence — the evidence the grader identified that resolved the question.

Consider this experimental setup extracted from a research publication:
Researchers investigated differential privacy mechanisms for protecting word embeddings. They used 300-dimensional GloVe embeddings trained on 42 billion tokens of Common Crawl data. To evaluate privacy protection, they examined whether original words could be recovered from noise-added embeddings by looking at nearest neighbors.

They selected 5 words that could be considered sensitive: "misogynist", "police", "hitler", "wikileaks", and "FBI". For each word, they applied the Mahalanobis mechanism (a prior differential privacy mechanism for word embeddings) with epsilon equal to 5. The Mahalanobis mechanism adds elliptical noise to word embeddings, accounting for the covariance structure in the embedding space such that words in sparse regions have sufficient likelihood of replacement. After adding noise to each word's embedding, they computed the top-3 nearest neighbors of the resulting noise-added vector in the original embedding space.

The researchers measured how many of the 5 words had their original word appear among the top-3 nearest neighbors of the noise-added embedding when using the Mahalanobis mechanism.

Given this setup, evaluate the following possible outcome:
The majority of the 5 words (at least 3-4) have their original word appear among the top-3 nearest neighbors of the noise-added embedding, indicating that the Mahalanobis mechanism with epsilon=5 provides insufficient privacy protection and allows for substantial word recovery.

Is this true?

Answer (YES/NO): YES